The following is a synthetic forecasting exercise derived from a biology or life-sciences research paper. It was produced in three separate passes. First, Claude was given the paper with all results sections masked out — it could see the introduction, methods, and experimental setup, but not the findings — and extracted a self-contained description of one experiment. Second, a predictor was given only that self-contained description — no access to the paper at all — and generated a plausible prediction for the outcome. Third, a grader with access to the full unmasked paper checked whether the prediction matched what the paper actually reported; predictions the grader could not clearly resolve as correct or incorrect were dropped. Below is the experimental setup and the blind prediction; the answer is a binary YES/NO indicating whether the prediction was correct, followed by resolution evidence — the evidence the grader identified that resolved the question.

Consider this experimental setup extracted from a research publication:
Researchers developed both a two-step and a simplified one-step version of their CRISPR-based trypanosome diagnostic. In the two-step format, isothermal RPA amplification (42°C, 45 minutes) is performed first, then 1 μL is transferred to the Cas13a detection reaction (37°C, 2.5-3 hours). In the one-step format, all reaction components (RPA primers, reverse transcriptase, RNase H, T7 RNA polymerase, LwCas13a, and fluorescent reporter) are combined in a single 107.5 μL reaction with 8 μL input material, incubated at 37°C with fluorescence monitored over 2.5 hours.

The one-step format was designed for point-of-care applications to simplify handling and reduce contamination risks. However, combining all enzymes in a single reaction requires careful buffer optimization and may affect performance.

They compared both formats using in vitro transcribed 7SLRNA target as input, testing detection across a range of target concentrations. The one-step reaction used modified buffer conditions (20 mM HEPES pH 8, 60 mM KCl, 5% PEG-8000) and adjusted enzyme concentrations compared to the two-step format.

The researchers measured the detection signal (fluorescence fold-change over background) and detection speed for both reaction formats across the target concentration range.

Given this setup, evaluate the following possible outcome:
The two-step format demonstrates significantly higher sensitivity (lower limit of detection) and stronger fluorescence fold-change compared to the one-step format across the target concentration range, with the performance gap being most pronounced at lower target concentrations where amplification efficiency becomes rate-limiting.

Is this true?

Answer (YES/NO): NO